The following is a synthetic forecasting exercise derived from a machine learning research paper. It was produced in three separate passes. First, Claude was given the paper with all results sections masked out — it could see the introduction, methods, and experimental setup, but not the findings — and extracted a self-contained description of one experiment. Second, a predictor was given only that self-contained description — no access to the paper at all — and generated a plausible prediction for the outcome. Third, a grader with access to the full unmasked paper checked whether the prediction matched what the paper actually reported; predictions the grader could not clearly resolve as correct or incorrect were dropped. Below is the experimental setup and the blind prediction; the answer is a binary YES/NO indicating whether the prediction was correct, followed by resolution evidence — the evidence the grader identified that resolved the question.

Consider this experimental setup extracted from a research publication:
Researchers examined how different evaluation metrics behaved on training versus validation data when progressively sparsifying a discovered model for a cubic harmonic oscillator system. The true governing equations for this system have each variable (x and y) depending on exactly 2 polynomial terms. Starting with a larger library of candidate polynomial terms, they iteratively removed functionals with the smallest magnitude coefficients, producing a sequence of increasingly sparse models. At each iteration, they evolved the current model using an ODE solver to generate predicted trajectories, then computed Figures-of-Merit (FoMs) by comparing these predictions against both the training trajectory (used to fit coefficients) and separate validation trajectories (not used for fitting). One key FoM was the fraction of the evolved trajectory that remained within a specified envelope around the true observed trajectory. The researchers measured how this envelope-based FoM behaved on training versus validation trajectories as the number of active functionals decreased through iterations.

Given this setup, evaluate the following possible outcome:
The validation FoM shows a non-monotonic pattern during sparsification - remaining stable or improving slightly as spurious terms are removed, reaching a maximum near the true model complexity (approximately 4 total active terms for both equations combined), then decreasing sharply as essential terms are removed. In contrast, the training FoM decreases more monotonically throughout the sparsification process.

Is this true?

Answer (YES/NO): NO